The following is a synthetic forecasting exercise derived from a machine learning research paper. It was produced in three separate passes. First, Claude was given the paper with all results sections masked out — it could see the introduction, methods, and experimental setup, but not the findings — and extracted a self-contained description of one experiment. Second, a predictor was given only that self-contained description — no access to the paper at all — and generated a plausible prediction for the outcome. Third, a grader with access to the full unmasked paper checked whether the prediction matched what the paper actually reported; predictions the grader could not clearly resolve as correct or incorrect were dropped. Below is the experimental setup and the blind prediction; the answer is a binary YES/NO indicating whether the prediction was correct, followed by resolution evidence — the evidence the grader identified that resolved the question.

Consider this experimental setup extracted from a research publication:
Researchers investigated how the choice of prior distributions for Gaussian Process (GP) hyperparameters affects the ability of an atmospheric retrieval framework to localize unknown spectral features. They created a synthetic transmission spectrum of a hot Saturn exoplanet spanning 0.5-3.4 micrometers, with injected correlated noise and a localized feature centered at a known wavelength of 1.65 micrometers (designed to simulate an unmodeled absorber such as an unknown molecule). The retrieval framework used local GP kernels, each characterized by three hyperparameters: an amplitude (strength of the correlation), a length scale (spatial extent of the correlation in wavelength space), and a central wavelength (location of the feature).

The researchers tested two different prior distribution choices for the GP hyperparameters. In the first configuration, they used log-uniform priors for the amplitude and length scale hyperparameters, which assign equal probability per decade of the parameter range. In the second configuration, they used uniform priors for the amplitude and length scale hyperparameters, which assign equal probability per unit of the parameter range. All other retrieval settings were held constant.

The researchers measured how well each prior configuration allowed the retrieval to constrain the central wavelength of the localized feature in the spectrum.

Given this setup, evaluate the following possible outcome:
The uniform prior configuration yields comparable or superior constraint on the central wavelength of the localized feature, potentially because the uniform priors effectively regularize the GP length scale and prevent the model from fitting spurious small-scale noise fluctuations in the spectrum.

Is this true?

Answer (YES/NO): YES